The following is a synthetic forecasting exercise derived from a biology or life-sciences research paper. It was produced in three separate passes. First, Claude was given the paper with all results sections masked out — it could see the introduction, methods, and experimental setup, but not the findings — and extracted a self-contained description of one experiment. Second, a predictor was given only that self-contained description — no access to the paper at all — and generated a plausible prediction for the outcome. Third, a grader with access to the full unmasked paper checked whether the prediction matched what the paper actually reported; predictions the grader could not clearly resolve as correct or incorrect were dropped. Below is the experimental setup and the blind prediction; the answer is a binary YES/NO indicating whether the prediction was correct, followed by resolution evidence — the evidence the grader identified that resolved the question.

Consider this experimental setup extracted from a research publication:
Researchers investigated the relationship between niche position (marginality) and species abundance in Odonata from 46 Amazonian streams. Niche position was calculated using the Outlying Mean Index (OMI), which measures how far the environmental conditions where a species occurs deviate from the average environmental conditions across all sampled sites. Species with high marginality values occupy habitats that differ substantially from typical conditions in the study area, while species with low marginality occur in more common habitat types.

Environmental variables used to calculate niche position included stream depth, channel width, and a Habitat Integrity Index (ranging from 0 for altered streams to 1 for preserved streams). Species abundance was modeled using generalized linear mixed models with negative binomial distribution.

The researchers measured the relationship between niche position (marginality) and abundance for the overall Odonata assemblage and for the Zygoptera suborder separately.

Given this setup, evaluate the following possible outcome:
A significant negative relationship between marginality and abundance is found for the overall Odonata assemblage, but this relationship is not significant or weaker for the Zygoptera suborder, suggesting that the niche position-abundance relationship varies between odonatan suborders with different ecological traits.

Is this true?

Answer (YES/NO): NO